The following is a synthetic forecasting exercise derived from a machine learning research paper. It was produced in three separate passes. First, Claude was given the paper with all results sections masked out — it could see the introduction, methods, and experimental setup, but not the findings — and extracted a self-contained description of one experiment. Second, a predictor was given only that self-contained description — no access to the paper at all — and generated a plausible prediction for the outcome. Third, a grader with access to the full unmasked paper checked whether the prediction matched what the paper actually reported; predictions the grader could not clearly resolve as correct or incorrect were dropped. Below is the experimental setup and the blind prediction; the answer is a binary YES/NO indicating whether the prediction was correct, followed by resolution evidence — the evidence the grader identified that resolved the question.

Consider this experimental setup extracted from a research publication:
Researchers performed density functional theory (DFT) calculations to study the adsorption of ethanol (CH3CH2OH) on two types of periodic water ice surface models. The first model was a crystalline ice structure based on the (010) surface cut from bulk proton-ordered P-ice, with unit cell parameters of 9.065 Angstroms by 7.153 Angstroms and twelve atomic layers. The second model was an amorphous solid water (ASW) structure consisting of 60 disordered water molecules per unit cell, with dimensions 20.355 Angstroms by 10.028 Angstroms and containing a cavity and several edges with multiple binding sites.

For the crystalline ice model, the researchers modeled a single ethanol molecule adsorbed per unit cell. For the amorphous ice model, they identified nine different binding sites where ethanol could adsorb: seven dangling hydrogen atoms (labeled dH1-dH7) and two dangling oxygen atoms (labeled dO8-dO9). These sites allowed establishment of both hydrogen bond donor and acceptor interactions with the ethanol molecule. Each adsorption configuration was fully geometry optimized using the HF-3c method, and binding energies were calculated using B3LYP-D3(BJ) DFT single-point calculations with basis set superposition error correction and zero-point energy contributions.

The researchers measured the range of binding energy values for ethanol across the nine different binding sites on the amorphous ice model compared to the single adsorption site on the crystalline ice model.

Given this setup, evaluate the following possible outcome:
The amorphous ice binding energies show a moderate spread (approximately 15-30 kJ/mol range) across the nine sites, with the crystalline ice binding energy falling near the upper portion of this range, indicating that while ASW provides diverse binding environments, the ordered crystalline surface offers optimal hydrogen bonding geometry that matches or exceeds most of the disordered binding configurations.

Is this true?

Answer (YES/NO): NO